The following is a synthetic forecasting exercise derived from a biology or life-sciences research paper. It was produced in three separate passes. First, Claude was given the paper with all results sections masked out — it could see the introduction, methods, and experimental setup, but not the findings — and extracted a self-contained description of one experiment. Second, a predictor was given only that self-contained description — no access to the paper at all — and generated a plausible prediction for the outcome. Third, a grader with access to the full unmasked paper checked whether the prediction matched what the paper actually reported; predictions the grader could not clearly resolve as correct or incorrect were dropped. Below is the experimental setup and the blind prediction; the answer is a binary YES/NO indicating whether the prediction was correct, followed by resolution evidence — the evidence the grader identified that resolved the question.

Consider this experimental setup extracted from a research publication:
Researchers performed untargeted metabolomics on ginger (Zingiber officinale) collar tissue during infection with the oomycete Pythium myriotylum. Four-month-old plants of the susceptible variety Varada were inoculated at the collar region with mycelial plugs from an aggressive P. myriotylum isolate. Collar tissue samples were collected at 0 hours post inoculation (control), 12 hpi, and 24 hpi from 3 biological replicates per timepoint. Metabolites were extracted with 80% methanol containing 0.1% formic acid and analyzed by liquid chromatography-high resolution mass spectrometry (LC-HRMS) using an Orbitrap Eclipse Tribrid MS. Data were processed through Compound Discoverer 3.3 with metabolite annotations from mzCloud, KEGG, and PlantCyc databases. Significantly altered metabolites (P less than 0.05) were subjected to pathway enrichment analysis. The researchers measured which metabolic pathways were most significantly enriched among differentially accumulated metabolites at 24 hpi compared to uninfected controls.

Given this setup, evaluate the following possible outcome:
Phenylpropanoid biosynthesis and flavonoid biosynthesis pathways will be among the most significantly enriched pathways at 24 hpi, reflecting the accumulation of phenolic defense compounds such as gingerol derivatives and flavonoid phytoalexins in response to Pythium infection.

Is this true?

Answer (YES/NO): YES